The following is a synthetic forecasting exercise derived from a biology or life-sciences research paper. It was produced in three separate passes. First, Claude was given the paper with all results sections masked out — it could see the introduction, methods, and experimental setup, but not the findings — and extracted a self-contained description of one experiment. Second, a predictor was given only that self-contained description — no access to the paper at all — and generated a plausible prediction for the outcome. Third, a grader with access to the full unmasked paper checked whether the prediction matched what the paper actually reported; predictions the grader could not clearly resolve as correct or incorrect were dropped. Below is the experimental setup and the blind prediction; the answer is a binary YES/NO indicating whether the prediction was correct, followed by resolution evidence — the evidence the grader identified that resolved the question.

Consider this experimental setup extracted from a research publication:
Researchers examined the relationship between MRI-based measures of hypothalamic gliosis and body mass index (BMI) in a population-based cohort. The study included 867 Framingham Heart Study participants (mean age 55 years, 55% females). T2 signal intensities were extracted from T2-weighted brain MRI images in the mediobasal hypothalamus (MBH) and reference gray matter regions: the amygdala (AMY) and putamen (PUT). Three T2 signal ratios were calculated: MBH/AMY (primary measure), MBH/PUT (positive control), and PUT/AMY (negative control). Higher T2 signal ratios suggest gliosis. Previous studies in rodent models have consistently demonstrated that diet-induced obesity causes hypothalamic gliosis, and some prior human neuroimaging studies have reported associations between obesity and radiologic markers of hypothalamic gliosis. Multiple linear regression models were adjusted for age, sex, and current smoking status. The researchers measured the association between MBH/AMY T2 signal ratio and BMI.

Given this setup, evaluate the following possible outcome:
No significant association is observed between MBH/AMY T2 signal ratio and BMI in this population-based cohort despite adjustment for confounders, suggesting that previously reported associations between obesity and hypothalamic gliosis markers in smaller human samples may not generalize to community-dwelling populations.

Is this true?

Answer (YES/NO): NO